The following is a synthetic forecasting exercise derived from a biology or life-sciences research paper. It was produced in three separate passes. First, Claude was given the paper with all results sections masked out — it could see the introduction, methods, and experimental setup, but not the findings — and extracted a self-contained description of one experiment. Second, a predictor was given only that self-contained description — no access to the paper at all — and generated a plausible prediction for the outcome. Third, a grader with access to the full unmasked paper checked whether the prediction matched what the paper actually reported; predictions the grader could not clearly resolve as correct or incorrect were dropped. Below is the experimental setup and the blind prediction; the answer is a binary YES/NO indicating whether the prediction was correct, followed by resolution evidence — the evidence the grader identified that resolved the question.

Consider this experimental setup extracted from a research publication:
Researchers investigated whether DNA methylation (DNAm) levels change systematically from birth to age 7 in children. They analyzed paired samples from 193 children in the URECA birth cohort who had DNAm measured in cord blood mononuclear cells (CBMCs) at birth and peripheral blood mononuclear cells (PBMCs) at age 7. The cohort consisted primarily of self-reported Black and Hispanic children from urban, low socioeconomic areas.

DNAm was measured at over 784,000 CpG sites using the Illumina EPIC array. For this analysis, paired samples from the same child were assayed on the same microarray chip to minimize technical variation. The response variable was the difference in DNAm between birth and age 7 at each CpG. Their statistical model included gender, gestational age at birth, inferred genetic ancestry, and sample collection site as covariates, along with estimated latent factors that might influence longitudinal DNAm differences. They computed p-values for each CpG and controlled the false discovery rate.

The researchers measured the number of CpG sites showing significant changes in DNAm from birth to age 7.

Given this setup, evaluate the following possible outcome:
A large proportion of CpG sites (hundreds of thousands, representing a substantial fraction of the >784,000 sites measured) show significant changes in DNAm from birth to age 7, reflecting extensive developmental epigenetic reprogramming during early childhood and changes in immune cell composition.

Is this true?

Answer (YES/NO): NO